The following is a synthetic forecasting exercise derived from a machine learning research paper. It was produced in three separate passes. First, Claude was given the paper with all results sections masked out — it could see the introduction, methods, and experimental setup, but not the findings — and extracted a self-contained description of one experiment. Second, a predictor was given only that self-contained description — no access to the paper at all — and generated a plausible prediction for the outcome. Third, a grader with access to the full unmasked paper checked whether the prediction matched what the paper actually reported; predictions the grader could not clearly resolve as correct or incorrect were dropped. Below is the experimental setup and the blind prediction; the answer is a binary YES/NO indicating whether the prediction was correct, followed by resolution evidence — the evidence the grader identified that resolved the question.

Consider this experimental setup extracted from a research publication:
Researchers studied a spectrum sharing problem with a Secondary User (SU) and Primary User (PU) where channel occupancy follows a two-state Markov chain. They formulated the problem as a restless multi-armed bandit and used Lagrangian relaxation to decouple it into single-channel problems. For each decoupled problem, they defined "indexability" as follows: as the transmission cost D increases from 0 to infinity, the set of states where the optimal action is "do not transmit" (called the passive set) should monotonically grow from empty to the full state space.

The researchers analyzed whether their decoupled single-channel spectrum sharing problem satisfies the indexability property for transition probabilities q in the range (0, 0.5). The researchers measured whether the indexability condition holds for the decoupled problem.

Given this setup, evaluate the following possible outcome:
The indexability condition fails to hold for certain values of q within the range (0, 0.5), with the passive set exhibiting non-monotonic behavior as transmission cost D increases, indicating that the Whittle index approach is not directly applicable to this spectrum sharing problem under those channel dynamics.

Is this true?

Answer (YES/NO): NO